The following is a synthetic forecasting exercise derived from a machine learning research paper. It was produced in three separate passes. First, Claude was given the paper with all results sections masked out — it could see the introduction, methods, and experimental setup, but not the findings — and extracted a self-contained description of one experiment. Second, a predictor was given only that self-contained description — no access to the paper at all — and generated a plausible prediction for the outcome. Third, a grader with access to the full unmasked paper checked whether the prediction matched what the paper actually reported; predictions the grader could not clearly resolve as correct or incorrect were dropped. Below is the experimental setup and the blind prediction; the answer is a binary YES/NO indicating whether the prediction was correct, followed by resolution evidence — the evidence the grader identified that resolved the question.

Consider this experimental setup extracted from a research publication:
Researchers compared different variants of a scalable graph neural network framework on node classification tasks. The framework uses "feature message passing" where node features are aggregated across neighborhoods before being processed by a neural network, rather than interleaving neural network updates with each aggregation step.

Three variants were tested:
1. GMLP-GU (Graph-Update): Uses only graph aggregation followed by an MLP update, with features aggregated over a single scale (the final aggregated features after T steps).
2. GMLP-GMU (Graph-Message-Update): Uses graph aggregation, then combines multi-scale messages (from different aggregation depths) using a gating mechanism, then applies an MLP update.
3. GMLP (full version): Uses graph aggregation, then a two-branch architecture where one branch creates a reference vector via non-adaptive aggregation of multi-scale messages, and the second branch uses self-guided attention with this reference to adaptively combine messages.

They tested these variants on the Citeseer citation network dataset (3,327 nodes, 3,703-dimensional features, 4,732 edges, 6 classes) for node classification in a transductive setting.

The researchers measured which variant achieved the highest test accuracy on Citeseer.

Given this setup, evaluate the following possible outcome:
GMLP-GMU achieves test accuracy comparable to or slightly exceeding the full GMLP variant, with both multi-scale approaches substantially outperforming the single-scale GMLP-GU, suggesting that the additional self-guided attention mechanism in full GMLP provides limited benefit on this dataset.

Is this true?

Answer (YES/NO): NO